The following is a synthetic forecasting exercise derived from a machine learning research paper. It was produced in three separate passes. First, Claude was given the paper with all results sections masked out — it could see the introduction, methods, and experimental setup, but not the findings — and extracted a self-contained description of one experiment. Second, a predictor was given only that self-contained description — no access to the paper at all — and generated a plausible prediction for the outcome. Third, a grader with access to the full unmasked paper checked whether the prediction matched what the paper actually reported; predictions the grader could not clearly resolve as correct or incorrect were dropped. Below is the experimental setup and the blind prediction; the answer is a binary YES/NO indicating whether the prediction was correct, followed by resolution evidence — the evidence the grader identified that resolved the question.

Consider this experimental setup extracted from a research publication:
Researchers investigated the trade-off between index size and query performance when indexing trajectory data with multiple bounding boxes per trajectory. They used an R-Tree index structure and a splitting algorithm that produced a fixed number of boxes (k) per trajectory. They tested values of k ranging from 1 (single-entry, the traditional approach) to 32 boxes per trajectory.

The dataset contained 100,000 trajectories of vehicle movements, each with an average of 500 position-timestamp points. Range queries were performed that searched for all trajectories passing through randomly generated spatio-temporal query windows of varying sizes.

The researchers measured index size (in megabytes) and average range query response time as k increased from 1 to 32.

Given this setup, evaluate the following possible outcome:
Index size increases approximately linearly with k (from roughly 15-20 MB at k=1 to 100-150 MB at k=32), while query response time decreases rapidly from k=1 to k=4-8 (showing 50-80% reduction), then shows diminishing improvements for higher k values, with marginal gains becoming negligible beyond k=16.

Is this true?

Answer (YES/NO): NO